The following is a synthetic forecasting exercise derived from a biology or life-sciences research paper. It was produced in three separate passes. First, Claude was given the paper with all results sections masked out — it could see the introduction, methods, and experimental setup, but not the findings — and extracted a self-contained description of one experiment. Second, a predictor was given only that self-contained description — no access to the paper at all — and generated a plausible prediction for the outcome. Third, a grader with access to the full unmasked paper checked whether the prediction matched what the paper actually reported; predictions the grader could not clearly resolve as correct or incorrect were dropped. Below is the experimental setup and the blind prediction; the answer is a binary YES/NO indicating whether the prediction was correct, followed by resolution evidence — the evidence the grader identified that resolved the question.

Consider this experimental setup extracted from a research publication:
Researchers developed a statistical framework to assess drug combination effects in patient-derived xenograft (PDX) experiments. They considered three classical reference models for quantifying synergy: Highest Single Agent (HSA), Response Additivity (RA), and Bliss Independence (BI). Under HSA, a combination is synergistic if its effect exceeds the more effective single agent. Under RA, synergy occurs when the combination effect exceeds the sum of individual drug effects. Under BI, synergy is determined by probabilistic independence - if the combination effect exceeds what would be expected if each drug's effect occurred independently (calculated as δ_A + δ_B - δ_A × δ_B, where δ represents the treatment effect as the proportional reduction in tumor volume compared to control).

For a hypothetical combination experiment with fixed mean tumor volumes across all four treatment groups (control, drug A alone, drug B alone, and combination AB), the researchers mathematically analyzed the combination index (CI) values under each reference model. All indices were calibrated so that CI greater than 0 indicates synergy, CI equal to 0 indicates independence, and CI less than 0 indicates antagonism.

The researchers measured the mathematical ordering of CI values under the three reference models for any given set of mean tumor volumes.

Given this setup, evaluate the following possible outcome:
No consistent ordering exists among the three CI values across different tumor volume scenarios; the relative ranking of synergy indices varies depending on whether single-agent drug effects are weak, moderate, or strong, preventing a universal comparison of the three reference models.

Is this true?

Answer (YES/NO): NO